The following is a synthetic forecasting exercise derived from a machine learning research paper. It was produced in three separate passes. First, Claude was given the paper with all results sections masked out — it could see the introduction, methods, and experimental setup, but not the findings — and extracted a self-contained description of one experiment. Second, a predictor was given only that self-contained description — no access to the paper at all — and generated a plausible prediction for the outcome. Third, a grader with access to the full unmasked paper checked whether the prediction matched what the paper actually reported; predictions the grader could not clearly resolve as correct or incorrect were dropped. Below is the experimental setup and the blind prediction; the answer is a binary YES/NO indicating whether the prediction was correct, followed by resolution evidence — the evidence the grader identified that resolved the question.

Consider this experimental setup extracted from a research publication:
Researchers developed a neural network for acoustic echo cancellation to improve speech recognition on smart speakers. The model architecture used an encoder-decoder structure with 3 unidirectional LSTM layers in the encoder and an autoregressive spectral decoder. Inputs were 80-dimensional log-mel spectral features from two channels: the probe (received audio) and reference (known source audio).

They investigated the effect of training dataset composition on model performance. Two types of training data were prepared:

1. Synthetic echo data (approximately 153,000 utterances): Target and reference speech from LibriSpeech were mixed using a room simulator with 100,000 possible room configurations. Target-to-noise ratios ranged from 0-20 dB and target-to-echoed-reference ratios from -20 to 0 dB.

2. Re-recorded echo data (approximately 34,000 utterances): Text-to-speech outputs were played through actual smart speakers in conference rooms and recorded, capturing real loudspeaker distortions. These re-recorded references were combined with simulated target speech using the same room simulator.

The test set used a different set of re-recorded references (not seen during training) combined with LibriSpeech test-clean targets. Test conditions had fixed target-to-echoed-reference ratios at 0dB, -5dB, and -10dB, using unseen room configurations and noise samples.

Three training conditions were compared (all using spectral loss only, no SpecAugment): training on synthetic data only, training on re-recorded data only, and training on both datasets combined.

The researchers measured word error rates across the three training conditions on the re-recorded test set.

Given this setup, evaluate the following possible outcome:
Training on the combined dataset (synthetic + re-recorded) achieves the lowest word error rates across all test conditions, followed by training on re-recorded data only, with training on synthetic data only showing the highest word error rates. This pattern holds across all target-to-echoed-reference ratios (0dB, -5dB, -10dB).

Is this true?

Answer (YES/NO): YES